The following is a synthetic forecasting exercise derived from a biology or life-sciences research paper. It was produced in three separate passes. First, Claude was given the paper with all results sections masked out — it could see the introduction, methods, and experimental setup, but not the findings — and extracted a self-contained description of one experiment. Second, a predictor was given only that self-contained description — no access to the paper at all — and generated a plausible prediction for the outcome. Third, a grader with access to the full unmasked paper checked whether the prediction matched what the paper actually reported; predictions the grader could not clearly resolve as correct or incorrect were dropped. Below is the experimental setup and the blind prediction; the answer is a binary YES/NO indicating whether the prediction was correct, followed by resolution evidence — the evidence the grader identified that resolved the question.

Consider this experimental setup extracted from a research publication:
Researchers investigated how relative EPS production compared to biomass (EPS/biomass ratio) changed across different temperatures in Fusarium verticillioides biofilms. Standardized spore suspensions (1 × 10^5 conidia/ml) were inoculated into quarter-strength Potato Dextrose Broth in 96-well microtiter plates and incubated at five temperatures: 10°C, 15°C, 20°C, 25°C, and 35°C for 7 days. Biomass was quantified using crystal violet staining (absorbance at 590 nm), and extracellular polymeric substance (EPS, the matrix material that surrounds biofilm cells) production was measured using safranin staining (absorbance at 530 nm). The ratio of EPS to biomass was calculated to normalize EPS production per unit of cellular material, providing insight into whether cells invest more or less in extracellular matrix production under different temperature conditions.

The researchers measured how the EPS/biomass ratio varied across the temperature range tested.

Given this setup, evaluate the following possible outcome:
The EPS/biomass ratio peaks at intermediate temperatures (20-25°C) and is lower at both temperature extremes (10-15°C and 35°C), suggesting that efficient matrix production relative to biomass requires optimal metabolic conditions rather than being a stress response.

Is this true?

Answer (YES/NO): NO